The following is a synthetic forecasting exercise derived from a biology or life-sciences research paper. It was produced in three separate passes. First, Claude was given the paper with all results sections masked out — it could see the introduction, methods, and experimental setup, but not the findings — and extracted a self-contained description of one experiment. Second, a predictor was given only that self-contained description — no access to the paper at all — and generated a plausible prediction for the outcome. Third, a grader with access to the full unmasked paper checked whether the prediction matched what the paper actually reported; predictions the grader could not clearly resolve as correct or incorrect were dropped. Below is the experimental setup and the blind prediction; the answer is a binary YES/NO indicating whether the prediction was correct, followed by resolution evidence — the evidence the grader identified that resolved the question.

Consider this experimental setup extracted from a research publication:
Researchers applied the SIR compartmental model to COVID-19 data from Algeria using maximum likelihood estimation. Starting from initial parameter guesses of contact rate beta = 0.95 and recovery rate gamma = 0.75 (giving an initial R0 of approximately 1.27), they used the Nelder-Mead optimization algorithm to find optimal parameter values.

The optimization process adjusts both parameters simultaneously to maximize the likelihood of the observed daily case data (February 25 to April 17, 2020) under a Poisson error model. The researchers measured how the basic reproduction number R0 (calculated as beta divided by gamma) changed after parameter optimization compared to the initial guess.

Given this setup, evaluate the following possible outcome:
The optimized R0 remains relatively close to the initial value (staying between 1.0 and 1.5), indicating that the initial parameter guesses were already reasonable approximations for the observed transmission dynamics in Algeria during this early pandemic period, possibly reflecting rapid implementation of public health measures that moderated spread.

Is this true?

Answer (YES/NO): YES